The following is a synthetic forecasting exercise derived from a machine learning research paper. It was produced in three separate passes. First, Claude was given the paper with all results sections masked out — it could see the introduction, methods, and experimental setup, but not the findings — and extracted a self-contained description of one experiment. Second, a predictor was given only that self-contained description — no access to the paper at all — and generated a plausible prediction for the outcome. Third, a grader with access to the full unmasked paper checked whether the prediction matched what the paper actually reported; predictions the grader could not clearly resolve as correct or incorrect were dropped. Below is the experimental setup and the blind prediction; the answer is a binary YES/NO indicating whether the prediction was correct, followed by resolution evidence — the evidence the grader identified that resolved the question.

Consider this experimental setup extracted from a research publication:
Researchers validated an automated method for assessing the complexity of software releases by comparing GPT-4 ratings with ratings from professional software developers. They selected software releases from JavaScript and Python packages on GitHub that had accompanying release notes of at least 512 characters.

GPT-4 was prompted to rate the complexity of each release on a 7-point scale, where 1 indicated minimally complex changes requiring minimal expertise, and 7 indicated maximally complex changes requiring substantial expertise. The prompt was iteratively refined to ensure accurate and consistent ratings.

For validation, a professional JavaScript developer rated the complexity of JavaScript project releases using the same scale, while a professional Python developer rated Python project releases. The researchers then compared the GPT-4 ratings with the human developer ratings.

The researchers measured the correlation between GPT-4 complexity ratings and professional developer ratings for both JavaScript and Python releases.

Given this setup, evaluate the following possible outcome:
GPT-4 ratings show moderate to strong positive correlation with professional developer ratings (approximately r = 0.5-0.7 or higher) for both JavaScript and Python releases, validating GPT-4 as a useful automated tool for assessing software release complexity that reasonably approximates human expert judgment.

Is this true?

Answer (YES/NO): NO